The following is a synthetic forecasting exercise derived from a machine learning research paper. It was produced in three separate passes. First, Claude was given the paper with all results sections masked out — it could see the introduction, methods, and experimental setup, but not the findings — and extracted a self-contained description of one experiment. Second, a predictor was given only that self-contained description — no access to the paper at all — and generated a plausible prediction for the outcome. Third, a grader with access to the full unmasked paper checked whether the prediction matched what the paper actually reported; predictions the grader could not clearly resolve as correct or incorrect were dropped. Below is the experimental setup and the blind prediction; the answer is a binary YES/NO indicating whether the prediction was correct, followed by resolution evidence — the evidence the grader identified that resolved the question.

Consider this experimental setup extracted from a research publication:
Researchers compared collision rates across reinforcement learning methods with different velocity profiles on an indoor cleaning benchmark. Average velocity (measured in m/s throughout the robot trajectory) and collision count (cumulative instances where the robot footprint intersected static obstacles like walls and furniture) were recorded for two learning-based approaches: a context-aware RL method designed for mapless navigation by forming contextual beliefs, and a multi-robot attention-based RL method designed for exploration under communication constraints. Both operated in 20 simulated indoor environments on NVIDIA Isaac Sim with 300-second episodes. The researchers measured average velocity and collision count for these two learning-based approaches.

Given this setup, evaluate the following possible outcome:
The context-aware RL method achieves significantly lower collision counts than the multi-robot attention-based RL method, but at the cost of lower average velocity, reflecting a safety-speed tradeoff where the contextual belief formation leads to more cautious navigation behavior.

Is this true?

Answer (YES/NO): NO